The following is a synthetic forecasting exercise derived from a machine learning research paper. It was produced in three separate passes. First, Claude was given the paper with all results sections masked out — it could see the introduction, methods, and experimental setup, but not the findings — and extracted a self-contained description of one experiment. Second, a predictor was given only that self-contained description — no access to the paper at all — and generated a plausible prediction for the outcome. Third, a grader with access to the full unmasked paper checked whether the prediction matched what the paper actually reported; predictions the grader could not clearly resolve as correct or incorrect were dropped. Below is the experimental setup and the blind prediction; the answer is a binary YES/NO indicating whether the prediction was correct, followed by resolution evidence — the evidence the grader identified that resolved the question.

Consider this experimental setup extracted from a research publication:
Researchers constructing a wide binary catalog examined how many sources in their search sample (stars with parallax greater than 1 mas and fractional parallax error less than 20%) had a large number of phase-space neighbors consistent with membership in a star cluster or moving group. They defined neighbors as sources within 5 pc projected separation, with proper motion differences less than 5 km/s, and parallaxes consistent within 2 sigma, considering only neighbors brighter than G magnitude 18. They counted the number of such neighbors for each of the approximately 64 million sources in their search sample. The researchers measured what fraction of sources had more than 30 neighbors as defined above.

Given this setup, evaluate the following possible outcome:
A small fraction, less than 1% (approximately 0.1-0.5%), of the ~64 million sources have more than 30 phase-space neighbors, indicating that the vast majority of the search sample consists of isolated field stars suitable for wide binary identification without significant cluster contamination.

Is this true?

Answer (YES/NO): NO